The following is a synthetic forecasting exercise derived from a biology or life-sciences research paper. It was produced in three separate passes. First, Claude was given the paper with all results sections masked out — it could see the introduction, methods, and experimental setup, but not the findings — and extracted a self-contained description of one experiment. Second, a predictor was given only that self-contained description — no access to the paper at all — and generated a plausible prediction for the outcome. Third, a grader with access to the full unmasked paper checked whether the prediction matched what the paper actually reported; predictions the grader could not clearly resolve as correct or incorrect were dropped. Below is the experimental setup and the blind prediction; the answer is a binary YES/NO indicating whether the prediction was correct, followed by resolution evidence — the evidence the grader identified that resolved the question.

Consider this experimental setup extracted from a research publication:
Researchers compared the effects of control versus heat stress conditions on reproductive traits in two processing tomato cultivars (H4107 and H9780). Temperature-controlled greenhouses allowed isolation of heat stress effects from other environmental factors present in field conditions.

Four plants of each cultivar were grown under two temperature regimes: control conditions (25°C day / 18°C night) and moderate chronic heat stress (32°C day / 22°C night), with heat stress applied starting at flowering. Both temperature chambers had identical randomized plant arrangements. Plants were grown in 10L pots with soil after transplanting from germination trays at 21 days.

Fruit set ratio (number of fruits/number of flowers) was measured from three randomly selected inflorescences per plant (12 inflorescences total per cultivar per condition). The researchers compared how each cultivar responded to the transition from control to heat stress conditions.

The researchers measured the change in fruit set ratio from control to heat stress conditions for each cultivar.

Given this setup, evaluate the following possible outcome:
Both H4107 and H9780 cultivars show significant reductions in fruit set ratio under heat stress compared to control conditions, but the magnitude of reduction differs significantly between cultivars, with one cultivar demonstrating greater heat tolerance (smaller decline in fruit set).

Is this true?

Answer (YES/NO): YES